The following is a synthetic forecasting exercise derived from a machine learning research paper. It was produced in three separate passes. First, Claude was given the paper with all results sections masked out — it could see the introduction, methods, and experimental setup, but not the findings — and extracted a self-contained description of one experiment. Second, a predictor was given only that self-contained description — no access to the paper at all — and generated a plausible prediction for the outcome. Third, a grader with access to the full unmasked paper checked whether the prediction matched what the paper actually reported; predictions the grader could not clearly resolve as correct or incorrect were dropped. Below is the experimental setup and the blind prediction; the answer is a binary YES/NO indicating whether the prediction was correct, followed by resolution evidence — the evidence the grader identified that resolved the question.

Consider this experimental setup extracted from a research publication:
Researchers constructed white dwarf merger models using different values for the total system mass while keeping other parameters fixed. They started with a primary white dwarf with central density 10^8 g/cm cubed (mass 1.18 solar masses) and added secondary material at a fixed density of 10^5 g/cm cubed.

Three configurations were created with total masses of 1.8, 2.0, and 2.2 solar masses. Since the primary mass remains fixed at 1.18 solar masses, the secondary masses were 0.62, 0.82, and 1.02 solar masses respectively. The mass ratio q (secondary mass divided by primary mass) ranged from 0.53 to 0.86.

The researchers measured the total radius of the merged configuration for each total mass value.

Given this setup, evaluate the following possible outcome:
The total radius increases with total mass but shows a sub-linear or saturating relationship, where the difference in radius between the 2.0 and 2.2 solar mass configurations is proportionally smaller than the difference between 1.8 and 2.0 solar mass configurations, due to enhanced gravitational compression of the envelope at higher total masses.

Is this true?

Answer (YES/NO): YES